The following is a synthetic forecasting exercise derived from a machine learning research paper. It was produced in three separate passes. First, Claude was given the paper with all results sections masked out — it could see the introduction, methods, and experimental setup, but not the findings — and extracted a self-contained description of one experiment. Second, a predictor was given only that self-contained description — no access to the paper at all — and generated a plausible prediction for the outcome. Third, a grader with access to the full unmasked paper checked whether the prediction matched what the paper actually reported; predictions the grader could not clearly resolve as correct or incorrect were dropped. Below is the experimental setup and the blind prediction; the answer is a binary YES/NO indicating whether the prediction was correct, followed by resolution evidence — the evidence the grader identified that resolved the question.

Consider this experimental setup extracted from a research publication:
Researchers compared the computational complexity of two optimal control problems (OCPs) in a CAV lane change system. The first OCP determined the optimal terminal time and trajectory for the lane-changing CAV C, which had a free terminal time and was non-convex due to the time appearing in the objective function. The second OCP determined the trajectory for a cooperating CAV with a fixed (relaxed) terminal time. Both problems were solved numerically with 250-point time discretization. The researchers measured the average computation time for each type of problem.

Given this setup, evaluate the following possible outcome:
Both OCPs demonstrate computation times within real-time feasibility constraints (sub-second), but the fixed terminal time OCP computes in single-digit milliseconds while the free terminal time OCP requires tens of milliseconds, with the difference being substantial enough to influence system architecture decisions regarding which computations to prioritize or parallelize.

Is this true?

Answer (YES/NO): NO